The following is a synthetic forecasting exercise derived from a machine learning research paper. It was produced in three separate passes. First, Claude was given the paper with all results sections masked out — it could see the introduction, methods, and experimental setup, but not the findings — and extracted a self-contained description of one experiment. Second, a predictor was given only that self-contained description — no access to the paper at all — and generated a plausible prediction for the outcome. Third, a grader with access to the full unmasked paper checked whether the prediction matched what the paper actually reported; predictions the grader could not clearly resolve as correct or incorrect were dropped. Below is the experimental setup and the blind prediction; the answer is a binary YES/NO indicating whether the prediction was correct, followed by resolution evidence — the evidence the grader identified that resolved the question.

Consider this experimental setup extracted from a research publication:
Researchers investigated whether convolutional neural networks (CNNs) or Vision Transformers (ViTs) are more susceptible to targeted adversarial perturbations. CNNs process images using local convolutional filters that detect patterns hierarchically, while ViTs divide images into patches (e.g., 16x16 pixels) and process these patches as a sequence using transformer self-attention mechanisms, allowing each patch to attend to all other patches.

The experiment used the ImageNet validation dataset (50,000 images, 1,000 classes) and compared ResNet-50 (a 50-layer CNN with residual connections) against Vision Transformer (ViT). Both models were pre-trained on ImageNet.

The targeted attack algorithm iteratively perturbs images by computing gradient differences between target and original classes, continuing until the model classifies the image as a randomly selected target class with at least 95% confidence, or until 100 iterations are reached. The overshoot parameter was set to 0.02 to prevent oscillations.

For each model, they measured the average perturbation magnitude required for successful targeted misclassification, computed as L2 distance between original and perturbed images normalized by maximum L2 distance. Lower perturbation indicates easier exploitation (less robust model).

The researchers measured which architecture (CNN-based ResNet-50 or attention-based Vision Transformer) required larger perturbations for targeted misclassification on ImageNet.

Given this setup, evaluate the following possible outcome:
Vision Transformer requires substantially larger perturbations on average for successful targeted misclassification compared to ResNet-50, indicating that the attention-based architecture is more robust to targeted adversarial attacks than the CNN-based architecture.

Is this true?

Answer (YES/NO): YES